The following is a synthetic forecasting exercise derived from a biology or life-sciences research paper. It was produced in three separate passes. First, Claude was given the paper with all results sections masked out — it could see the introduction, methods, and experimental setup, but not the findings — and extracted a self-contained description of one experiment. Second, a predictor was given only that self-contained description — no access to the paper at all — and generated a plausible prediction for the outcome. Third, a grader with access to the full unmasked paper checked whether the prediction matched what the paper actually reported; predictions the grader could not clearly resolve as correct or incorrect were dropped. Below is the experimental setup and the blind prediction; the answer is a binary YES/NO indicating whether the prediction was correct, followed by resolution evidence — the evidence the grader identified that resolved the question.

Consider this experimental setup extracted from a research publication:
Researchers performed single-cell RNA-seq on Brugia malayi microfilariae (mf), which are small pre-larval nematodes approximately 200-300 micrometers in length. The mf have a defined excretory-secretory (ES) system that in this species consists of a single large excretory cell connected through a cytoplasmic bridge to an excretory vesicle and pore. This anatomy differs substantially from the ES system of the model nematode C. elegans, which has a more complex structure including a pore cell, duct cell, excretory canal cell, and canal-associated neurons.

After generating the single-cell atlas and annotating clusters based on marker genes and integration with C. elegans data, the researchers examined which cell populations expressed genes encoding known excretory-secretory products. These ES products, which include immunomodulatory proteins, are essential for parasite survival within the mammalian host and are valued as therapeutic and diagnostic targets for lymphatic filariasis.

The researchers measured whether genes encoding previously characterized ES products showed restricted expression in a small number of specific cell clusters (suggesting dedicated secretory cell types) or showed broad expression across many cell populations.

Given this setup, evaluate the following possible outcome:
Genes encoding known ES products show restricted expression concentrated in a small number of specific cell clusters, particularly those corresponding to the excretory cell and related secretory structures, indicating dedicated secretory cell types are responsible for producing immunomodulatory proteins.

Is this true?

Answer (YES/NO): NO